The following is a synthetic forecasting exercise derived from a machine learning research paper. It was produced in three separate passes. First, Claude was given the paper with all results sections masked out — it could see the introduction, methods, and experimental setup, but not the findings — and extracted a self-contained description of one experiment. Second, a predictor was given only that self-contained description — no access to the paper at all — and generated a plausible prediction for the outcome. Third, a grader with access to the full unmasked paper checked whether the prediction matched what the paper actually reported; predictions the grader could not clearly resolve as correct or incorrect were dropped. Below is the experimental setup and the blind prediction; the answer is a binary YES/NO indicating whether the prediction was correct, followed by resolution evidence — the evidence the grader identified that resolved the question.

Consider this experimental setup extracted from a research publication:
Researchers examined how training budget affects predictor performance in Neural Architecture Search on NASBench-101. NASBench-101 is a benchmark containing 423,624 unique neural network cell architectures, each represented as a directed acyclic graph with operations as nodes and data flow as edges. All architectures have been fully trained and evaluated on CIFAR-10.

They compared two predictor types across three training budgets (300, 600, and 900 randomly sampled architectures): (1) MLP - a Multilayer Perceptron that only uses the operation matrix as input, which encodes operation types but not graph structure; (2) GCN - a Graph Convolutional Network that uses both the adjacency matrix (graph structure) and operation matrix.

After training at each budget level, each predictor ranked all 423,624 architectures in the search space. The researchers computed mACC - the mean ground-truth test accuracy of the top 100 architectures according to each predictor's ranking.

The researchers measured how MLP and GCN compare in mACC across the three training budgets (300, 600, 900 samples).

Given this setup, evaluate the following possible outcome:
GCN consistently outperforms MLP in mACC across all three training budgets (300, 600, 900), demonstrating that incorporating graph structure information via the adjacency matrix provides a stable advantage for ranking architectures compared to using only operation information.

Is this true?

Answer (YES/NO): NO